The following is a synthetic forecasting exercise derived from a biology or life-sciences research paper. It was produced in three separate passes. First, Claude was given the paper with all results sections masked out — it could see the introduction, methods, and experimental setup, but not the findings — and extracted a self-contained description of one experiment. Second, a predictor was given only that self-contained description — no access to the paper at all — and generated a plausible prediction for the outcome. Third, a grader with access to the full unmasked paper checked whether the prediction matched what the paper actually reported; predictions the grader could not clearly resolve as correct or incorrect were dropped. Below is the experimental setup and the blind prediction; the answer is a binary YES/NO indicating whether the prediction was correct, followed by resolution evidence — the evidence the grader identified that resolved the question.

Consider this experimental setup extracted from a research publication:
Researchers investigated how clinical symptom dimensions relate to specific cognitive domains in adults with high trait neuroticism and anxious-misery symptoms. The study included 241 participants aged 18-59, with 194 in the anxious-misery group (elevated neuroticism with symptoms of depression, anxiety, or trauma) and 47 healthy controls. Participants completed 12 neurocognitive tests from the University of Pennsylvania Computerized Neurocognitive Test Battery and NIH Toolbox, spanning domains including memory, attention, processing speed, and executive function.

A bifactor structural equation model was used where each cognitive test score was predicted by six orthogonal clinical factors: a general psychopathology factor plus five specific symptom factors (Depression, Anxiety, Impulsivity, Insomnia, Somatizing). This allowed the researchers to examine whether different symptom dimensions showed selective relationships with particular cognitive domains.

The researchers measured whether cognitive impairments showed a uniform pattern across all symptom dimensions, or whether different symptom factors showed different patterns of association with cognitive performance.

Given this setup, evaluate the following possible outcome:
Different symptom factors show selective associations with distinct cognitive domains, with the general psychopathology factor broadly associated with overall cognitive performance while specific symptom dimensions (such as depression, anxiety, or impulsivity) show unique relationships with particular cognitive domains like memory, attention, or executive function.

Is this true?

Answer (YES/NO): NO